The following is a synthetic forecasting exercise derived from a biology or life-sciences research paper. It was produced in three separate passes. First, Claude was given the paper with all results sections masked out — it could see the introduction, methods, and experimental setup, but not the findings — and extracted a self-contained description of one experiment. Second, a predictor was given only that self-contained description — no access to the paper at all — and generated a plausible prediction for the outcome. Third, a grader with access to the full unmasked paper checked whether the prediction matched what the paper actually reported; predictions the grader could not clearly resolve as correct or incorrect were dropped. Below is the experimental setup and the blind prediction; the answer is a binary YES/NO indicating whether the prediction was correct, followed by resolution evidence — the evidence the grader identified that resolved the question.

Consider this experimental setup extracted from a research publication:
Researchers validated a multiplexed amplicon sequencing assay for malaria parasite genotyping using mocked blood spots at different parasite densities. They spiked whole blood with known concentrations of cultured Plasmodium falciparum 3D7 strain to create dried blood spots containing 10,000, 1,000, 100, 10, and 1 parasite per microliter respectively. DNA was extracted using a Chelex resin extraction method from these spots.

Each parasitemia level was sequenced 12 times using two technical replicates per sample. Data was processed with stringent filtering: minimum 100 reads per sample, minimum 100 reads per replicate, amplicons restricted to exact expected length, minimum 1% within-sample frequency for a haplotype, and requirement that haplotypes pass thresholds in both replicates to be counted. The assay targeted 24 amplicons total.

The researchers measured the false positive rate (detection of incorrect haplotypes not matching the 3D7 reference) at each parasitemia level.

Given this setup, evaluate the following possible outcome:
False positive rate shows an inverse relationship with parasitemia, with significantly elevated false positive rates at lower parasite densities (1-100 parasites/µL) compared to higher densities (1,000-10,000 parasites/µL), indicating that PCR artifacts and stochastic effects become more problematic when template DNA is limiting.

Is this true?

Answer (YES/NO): NO